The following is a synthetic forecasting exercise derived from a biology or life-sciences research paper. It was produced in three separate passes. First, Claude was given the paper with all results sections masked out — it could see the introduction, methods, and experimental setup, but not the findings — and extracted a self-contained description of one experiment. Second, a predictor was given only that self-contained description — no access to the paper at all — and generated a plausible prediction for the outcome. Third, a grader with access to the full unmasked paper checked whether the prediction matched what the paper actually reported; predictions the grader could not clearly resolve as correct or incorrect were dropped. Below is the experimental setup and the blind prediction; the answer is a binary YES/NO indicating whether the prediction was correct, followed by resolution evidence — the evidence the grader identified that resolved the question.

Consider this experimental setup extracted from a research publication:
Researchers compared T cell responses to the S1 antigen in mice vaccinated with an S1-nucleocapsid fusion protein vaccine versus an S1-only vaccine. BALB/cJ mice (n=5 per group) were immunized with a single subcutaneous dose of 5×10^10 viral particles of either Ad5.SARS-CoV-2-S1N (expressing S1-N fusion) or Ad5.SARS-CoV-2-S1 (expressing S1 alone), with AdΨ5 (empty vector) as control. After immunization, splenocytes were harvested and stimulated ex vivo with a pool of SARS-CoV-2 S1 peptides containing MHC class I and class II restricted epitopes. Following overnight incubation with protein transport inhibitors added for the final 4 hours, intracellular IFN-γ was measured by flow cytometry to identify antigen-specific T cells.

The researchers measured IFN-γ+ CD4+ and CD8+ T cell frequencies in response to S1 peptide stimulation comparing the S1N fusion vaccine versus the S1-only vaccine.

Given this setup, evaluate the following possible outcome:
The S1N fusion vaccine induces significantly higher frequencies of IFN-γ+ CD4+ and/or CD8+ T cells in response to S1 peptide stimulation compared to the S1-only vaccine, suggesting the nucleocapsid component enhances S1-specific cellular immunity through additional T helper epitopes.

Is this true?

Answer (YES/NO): YES